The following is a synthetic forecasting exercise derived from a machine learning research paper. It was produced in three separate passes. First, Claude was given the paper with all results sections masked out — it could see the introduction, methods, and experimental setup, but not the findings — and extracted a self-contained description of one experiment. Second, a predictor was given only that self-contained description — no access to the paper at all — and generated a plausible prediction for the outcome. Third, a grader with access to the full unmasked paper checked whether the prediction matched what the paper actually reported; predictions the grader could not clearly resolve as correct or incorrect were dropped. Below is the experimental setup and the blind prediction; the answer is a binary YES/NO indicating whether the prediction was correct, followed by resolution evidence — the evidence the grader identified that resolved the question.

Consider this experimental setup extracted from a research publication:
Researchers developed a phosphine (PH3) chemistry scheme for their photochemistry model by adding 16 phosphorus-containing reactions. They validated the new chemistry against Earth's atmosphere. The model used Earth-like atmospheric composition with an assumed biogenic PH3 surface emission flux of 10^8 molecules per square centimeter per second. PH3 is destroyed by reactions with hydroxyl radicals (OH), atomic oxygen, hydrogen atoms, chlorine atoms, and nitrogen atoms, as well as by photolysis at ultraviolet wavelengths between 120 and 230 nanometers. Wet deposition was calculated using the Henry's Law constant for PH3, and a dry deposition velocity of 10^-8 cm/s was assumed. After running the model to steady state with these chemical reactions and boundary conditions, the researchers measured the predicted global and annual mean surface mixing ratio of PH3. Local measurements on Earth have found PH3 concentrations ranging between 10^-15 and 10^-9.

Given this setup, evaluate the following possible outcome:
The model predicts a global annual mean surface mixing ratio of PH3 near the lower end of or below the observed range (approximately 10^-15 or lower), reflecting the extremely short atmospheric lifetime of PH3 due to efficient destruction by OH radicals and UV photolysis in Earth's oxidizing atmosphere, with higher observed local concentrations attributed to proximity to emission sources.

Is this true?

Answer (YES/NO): NO